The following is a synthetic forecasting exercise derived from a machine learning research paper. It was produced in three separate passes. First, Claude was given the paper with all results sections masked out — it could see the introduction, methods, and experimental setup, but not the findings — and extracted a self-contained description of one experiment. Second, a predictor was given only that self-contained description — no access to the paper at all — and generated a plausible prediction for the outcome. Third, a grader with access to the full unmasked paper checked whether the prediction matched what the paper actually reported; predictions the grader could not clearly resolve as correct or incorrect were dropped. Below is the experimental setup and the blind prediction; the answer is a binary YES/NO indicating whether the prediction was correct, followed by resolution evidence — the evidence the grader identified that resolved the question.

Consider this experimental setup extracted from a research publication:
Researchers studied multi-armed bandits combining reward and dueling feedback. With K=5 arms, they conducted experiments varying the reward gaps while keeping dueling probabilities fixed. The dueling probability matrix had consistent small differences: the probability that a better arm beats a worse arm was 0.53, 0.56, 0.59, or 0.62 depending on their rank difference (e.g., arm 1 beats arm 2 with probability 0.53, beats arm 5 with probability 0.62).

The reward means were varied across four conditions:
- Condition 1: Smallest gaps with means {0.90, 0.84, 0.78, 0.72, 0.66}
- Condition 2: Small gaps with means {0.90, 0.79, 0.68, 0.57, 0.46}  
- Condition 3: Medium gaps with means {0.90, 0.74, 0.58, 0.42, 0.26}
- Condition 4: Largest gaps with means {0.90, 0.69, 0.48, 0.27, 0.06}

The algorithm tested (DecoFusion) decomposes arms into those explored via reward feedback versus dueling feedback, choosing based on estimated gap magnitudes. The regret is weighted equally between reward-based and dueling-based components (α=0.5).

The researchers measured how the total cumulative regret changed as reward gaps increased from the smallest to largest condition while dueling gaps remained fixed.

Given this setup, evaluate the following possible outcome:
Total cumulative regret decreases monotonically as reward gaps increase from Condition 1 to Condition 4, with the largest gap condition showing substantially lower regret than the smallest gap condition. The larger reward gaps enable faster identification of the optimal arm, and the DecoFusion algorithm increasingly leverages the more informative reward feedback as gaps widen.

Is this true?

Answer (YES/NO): YES